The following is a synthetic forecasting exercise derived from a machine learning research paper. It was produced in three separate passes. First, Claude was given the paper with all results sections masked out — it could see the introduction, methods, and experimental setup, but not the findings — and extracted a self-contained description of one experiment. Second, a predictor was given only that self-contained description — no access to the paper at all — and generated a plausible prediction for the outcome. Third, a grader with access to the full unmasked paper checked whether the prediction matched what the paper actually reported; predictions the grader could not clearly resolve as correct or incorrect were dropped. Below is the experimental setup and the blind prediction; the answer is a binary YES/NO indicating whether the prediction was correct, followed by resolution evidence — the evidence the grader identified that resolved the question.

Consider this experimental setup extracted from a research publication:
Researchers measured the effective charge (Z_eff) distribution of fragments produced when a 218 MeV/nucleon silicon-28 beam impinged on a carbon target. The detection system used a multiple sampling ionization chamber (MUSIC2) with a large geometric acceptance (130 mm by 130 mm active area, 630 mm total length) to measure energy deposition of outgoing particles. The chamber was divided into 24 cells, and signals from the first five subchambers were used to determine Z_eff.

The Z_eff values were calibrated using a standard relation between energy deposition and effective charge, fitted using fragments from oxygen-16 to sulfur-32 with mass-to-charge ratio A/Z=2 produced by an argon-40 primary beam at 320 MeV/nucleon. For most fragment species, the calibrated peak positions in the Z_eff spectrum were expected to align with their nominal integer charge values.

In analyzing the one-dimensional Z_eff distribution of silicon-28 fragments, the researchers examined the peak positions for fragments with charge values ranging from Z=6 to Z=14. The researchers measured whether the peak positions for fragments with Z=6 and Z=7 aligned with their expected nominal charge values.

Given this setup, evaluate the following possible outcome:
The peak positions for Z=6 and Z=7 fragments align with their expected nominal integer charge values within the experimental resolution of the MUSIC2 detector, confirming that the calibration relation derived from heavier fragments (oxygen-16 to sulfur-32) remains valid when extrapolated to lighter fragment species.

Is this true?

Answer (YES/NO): NO